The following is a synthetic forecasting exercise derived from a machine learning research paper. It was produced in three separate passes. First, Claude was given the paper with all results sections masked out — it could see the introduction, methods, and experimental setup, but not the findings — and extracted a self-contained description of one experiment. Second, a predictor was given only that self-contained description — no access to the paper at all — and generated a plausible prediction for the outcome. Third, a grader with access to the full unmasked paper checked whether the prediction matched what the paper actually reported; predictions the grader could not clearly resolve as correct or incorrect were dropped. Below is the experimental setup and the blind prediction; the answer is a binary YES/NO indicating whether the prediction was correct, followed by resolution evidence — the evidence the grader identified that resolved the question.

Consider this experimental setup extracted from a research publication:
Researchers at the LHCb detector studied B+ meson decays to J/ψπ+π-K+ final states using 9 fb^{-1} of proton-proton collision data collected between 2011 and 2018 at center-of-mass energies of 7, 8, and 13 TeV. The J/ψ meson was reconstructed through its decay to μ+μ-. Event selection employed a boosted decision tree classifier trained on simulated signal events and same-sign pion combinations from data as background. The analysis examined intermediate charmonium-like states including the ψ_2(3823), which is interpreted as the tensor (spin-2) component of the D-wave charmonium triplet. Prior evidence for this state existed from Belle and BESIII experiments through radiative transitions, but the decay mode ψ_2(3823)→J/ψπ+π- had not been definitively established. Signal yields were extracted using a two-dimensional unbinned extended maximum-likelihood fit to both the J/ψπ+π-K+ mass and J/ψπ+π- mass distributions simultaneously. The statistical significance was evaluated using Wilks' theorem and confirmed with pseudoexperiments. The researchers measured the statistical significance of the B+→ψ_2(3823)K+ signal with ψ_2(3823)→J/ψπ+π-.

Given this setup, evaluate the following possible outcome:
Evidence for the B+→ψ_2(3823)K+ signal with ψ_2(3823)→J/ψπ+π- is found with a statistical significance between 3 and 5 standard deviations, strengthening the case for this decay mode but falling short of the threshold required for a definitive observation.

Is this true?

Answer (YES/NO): NO